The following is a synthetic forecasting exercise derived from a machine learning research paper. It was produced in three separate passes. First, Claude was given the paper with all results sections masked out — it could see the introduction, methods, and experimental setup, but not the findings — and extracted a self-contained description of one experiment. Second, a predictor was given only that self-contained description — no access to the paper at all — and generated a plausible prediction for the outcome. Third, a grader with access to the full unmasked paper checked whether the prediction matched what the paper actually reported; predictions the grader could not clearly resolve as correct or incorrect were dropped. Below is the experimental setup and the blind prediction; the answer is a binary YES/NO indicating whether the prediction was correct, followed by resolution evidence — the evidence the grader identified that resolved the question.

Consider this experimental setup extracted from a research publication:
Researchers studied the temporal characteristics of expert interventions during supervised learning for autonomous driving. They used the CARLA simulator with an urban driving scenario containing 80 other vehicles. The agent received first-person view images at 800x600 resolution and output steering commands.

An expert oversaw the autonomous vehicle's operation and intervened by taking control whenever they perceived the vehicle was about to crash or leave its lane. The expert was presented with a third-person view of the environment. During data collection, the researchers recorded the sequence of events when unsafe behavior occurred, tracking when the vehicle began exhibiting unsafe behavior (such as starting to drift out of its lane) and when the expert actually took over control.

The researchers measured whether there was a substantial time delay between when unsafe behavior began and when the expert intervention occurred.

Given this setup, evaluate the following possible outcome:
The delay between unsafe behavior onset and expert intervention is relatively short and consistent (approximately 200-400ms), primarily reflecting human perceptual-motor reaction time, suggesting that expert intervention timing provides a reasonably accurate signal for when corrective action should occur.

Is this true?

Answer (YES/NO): NO